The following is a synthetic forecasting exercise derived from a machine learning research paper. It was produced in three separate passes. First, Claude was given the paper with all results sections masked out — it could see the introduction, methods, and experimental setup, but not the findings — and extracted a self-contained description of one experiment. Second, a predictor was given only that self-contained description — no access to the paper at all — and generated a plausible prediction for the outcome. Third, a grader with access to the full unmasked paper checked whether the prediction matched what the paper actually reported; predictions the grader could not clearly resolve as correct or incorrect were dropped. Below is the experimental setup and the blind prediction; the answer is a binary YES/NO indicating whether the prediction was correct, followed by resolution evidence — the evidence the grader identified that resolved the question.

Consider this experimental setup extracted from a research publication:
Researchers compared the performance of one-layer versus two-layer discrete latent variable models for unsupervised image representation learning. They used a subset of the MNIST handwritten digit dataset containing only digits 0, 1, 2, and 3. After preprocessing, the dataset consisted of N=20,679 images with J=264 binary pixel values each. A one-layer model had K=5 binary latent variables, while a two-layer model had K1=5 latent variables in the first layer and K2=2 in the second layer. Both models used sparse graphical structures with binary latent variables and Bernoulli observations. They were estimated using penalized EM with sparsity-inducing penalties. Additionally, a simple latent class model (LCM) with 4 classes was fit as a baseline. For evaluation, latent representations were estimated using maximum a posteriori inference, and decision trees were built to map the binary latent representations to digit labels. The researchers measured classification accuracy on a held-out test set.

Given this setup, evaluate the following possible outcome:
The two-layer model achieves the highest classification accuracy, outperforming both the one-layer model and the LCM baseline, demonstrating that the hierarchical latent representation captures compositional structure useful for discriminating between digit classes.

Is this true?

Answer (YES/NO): YES